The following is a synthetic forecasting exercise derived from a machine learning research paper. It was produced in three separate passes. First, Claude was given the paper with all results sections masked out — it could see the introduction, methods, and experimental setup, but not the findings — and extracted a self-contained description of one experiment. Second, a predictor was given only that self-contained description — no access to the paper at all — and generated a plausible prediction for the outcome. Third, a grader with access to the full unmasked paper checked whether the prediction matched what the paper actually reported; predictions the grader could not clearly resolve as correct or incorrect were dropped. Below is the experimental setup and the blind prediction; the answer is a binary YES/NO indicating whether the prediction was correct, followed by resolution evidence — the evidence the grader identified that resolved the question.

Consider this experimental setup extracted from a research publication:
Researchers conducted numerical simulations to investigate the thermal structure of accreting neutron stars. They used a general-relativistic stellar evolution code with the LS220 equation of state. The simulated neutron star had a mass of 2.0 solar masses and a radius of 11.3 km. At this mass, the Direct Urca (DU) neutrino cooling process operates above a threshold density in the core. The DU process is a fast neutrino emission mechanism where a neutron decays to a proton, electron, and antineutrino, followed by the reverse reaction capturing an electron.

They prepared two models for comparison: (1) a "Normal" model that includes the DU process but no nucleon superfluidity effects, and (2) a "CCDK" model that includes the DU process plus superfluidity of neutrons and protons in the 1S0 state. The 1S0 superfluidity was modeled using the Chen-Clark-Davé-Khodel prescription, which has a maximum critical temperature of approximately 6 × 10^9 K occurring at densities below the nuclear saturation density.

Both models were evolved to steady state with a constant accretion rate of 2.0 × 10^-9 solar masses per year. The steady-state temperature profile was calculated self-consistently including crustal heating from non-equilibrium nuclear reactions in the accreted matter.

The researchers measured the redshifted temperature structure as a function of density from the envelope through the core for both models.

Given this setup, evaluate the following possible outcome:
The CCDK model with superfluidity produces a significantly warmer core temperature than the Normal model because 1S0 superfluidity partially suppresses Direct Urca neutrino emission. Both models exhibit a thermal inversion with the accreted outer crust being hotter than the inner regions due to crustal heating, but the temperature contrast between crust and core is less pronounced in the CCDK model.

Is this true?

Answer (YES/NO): NO